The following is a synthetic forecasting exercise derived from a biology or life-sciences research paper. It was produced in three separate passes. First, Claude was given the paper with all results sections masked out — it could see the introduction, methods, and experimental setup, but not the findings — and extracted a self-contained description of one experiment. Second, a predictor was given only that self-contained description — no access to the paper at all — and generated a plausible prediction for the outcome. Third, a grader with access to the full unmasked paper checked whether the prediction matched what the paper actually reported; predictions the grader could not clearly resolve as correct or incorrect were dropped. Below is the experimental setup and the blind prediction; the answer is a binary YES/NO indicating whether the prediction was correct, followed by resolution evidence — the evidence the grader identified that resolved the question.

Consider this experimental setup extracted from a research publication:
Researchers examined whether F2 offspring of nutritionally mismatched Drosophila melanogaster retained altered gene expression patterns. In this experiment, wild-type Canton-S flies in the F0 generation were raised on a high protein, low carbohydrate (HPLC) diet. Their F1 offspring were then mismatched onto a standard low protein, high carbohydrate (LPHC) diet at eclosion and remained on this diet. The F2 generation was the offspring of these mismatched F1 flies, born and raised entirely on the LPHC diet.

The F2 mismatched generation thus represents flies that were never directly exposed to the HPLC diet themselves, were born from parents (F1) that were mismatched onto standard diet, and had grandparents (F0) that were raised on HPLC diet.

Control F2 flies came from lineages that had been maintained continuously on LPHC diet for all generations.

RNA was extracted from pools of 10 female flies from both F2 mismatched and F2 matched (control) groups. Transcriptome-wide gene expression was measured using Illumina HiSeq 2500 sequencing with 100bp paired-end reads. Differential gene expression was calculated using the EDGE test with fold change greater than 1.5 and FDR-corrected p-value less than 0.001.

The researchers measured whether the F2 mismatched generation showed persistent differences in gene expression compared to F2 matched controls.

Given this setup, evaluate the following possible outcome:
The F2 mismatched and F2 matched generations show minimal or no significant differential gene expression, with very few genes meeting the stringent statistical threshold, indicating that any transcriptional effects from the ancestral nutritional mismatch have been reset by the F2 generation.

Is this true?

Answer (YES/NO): NO